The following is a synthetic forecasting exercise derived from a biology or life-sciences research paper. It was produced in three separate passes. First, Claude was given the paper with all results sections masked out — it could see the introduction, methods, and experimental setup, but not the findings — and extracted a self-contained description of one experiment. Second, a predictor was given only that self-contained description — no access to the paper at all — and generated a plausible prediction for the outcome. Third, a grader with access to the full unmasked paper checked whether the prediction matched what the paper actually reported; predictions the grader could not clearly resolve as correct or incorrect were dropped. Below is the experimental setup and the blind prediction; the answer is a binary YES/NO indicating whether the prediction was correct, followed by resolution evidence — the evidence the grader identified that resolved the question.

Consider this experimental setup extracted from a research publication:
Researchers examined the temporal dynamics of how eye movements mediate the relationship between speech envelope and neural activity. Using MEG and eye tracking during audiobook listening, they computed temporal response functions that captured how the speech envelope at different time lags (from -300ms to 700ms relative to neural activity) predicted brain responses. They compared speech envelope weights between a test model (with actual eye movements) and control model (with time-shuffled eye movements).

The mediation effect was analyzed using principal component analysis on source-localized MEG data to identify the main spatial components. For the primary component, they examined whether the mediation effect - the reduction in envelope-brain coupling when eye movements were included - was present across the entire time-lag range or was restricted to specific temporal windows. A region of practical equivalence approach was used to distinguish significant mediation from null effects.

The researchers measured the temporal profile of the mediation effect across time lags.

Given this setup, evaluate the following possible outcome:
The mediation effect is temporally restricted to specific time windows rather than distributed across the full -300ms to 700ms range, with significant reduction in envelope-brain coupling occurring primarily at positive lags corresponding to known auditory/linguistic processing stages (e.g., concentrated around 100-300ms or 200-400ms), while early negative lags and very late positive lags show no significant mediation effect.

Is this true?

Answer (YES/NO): NO